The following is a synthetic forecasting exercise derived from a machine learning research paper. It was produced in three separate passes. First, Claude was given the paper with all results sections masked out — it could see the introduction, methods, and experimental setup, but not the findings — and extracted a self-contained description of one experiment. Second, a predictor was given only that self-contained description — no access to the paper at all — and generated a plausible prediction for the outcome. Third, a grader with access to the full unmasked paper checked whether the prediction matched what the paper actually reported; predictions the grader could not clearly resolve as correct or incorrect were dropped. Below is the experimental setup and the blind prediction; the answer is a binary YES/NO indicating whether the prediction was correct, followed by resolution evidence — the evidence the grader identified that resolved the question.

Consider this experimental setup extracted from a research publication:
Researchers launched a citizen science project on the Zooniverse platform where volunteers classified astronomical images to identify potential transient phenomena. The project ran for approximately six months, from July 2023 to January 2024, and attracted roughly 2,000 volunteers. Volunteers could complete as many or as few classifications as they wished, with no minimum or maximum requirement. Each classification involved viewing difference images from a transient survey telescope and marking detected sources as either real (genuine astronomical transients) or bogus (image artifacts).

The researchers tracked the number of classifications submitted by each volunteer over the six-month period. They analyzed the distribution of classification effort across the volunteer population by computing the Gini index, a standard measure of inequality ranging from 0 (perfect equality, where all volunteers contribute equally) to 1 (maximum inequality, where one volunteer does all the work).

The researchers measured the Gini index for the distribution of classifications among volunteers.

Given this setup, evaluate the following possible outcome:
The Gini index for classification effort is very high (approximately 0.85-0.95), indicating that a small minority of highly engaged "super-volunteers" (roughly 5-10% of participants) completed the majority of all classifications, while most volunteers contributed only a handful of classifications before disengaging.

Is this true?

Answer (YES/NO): YES